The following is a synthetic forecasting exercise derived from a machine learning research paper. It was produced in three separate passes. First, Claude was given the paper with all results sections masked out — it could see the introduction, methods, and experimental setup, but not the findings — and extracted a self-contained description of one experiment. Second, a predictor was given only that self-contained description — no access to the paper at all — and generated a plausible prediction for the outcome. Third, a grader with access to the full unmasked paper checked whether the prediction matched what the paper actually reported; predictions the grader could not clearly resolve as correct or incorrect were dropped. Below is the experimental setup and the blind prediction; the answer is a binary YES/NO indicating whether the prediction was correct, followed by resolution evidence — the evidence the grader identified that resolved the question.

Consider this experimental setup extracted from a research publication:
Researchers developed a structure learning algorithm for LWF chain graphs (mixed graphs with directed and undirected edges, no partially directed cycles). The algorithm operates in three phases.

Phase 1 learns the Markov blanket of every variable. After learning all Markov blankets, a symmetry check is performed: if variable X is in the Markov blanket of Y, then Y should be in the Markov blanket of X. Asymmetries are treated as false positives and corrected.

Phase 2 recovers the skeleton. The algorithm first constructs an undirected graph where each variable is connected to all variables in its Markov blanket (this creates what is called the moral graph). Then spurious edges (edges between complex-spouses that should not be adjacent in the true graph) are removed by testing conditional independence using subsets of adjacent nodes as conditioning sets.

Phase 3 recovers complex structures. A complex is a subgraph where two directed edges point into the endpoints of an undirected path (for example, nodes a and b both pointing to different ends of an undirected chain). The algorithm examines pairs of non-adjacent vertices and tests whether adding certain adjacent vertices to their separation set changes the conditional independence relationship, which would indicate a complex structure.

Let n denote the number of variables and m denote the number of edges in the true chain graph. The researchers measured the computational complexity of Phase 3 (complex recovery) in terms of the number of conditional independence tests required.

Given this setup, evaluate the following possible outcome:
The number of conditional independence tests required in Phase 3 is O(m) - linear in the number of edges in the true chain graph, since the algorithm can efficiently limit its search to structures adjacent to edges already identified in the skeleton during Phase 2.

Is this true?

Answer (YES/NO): NO